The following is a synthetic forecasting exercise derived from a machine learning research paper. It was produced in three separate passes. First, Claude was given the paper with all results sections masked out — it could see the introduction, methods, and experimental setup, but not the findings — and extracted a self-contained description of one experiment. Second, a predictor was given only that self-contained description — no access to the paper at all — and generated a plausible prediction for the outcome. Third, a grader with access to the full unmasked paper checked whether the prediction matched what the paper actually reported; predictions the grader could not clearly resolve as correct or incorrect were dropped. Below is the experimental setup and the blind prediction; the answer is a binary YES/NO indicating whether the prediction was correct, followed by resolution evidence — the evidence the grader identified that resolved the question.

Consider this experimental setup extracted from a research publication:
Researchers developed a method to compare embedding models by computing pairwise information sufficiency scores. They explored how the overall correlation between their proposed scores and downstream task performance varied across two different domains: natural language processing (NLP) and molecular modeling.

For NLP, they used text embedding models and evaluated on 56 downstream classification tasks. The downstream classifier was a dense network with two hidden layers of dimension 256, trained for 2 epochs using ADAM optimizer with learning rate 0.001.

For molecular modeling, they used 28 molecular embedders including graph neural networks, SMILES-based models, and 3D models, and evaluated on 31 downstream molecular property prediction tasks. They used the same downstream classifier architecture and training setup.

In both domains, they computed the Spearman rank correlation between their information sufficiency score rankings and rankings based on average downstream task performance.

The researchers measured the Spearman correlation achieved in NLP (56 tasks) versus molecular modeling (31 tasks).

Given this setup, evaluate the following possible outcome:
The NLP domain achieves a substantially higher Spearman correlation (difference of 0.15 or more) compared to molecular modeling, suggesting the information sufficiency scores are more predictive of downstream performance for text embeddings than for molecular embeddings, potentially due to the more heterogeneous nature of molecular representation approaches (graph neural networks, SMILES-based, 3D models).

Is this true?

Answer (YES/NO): NO